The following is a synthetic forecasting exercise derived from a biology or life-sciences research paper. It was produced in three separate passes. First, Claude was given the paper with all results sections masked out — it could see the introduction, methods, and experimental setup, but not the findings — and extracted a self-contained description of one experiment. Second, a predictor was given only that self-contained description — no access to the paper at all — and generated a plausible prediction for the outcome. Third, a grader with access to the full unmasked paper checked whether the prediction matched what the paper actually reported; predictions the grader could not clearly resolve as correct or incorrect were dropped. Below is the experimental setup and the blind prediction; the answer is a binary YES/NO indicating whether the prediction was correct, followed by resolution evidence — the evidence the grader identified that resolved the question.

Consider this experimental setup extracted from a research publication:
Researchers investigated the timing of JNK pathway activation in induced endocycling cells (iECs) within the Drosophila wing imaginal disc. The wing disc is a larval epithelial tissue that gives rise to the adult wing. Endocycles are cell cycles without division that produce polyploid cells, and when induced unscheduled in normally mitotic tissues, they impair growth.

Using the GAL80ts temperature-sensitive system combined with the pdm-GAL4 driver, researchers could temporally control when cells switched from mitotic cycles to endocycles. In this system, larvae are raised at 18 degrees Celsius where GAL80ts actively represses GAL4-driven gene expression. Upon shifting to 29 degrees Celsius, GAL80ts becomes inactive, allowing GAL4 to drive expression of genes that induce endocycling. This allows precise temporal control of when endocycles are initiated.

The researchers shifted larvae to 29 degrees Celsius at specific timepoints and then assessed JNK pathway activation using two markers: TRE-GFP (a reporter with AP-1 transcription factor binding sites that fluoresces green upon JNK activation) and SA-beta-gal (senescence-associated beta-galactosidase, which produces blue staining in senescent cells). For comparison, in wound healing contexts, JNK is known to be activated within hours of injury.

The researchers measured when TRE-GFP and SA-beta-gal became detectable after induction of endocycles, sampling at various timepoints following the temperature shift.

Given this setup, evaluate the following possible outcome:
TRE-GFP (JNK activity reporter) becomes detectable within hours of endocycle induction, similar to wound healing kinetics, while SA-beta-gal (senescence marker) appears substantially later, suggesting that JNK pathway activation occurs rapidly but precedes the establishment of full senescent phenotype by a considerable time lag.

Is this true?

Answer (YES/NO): NO